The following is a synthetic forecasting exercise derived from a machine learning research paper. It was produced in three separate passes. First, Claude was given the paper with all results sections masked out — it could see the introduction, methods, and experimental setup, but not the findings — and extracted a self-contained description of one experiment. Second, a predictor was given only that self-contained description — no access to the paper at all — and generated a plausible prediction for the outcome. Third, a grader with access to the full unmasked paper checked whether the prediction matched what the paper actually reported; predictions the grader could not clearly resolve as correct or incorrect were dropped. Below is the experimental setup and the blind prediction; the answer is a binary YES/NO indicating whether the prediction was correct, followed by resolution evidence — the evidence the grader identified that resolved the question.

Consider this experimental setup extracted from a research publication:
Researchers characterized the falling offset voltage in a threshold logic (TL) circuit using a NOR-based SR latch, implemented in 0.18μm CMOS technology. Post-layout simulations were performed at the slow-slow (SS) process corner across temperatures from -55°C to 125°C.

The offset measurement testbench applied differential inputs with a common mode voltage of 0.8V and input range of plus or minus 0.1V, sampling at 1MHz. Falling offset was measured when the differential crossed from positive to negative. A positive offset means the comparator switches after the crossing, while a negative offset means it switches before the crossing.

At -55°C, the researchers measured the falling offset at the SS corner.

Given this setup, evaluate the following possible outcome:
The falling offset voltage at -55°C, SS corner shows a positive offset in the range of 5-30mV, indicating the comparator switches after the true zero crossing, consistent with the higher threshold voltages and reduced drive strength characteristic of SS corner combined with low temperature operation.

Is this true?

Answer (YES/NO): NO